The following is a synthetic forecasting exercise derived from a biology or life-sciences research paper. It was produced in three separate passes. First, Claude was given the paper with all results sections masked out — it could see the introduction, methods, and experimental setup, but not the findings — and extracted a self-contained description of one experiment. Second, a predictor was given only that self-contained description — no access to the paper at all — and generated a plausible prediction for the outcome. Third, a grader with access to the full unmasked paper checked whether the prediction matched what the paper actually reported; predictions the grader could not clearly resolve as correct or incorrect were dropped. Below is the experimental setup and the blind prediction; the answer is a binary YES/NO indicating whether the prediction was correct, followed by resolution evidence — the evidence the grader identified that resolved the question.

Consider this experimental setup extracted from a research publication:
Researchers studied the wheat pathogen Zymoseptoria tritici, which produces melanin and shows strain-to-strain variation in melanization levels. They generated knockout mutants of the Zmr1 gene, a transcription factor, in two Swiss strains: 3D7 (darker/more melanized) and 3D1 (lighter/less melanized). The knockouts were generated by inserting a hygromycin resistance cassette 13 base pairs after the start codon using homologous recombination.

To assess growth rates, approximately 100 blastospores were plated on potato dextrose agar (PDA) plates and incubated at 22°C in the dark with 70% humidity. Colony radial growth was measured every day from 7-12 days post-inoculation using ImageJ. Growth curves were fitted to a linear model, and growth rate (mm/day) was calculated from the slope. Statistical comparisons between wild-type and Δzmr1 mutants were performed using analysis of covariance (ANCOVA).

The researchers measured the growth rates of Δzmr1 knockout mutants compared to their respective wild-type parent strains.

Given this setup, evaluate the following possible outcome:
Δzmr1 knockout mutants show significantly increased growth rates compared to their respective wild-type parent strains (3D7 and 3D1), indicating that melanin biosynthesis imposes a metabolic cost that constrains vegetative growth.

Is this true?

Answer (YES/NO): YES